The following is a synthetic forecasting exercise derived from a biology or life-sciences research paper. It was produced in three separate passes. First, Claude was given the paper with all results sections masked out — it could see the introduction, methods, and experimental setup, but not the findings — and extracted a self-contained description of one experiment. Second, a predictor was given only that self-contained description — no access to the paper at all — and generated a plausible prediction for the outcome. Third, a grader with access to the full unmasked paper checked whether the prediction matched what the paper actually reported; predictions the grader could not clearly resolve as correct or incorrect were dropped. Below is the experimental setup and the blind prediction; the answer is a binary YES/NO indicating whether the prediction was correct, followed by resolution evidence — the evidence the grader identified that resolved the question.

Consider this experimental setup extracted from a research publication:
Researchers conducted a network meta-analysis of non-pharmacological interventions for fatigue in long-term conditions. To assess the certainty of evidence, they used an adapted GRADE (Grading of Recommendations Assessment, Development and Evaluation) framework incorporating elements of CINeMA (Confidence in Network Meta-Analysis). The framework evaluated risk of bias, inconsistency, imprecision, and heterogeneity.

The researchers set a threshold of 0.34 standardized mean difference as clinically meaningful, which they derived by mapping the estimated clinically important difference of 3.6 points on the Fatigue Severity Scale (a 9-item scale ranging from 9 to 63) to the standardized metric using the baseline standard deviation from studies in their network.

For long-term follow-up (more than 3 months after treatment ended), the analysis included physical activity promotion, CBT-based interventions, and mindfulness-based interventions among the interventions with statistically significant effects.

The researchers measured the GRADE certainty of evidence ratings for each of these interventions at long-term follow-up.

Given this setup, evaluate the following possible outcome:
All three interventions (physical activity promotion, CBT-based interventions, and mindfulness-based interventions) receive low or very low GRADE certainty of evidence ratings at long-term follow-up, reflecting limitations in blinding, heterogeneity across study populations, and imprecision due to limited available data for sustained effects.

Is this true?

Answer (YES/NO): NO